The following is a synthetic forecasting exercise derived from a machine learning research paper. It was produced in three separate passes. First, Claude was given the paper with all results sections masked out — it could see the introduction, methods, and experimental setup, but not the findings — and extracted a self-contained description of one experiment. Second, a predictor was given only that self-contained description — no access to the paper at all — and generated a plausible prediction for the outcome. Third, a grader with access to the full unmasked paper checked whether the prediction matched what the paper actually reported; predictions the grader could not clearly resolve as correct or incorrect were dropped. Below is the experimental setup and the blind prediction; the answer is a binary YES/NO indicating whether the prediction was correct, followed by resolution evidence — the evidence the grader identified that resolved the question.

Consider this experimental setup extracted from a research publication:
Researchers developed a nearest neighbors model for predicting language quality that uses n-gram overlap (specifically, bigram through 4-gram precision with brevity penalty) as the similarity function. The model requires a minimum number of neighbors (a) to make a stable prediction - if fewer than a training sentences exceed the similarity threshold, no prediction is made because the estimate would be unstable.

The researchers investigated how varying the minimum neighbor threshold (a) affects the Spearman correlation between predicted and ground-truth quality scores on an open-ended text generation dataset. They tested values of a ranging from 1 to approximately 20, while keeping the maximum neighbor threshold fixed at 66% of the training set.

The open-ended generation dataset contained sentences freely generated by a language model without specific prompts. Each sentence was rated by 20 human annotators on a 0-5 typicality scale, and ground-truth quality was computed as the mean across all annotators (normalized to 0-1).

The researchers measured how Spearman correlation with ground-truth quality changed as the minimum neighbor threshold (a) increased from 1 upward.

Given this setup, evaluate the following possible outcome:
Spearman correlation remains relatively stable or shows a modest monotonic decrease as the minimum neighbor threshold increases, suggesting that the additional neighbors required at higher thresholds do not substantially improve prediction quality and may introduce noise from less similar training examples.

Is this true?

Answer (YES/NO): NO